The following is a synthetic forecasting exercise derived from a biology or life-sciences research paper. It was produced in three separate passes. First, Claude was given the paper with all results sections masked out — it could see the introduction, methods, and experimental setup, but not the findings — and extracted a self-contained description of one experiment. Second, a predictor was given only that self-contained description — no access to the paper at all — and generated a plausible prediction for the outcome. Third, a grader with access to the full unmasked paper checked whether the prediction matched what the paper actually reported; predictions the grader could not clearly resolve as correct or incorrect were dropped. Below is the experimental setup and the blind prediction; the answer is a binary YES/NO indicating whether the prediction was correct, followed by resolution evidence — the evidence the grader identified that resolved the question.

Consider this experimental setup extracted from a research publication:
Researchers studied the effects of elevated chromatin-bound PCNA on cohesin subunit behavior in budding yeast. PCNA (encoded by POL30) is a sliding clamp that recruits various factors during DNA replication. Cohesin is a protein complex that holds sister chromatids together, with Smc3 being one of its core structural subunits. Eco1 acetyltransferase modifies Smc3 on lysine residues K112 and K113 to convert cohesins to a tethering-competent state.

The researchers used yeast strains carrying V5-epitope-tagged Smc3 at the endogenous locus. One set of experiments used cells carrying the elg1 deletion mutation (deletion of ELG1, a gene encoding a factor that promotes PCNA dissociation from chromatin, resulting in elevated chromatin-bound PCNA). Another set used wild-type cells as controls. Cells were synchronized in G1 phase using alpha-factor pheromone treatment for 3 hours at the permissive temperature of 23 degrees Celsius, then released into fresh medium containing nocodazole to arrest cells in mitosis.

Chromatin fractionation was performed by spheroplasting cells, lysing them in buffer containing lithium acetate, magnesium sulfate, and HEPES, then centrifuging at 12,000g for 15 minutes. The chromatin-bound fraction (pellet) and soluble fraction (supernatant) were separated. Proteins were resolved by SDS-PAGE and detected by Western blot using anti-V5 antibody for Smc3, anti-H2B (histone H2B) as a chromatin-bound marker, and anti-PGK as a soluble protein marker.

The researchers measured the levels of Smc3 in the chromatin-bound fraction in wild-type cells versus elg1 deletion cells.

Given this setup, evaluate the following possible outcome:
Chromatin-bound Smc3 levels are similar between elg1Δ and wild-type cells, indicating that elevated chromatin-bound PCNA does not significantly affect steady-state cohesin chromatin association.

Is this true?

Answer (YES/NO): YES